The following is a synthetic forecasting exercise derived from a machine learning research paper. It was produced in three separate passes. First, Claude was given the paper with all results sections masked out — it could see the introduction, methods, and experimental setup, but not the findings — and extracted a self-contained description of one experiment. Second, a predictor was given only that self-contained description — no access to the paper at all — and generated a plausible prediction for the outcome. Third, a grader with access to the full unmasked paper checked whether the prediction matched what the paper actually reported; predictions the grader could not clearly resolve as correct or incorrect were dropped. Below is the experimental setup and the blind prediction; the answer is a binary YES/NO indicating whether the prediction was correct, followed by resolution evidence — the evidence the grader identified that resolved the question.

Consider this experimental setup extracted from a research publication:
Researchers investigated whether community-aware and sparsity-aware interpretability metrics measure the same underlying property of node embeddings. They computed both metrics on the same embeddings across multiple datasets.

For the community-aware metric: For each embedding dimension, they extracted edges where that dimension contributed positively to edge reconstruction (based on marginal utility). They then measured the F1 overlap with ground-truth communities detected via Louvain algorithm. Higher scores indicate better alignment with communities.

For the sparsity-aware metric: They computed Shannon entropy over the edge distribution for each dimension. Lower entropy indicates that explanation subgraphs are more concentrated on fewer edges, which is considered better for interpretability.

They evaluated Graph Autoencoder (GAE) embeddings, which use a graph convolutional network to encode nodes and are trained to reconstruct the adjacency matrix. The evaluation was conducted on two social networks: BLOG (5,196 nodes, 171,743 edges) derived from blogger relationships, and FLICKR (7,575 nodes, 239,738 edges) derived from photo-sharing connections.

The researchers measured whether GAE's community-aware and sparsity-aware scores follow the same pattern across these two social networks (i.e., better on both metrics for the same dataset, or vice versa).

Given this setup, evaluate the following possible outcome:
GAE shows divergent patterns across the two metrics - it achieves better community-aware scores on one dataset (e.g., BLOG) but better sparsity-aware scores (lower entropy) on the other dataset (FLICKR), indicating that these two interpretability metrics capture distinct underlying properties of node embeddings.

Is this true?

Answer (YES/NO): NO